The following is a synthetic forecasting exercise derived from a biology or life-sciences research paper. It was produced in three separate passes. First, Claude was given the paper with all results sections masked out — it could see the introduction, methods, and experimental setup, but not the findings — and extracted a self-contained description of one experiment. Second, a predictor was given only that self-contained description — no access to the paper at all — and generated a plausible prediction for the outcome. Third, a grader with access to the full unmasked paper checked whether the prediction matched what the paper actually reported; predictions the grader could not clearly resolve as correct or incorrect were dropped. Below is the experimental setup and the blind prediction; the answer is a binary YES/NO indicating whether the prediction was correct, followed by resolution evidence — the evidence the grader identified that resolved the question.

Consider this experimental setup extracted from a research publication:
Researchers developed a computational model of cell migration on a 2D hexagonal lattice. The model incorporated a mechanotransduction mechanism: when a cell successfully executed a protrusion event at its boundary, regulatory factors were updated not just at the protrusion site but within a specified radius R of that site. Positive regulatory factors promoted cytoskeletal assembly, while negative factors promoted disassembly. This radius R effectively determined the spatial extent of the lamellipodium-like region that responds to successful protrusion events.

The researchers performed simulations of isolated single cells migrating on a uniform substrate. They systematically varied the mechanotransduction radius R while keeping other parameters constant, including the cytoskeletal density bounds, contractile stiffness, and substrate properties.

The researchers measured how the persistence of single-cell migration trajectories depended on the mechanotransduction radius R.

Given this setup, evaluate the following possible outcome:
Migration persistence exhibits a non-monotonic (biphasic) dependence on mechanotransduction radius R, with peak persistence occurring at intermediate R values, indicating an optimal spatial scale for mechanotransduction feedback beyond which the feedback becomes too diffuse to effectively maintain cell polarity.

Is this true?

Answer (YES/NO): NO